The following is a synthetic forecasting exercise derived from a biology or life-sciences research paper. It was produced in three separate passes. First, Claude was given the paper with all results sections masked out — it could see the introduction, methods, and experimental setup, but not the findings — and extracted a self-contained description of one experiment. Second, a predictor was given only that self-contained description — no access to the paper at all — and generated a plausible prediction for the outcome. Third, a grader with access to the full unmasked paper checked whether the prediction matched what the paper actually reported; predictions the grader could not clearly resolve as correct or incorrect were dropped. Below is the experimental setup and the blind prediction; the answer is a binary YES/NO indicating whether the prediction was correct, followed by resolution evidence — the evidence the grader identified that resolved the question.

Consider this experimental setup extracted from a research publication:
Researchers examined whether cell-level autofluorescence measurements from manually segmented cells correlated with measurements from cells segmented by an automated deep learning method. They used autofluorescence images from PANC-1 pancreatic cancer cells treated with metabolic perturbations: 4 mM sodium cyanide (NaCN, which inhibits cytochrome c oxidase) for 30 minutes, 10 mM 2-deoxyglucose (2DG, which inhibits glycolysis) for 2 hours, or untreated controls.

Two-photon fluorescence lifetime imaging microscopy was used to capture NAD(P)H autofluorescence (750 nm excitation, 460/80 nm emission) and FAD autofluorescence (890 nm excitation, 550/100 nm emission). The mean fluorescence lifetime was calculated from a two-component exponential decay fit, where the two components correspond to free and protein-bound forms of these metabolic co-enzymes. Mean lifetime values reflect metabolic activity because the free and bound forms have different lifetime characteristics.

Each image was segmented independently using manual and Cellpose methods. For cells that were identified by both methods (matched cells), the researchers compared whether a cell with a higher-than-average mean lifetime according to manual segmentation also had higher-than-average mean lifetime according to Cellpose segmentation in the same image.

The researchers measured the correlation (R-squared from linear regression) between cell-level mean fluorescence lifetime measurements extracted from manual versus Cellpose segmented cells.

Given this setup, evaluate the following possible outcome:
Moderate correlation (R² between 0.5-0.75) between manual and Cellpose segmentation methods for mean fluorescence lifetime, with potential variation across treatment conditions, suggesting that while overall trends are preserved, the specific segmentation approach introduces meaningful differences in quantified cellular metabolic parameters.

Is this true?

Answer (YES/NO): NO